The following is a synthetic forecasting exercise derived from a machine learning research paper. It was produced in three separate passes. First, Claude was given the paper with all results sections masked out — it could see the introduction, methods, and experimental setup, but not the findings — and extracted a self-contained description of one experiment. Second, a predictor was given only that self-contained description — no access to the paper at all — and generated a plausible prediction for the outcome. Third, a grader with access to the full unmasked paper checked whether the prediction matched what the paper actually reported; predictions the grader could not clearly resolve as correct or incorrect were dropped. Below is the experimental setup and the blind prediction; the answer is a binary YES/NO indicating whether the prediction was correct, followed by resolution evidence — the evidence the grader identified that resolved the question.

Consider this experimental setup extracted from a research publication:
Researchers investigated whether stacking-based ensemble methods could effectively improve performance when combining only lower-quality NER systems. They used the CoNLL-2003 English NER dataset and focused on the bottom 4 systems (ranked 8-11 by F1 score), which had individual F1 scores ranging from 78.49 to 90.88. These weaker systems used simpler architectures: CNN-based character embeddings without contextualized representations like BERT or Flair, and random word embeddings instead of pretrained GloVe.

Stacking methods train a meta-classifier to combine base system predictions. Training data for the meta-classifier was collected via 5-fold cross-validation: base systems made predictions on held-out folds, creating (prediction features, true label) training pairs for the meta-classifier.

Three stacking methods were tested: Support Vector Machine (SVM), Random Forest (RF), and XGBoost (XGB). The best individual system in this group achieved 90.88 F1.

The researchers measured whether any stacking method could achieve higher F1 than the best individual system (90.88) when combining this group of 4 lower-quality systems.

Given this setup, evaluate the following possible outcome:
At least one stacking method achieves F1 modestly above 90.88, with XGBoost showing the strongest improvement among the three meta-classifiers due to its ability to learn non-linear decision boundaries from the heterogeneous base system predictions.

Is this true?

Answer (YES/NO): NO